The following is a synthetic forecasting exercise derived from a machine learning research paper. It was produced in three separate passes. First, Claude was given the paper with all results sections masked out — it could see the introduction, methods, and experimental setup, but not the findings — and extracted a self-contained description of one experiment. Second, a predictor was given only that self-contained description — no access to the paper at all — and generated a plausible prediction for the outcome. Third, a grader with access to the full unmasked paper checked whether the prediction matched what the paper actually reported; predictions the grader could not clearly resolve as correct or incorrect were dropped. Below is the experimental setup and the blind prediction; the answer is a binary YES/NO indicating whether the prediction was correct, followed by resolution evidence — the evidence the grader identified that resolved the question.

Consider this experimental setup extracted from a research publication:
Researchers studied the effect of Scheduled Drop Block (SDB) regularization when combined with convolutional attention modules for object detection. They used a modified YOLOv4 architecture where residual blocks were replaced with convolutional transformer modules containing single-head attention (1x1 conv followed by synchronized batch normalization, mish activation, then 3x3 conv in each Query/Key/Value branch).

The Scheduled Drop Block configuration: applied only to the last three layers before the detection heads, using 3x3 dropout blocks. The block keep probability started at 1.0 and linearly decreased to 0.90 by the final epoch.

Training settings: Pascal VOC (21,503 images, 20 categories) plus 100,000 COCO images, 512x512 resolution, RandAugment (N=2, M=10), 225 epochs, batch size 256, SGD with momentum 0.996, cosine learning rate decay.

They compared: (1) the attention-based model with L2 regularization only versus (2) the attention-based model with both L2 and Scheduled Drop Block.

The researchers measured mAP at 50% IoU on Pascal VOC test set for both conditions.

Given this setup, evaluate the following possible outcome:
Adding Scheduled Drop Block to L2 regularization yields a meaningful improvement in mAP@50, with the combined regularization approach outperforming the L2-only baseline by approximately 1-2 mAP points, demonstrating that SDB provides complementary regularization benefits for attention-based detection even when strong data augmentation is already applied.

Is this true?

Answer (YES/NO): NO